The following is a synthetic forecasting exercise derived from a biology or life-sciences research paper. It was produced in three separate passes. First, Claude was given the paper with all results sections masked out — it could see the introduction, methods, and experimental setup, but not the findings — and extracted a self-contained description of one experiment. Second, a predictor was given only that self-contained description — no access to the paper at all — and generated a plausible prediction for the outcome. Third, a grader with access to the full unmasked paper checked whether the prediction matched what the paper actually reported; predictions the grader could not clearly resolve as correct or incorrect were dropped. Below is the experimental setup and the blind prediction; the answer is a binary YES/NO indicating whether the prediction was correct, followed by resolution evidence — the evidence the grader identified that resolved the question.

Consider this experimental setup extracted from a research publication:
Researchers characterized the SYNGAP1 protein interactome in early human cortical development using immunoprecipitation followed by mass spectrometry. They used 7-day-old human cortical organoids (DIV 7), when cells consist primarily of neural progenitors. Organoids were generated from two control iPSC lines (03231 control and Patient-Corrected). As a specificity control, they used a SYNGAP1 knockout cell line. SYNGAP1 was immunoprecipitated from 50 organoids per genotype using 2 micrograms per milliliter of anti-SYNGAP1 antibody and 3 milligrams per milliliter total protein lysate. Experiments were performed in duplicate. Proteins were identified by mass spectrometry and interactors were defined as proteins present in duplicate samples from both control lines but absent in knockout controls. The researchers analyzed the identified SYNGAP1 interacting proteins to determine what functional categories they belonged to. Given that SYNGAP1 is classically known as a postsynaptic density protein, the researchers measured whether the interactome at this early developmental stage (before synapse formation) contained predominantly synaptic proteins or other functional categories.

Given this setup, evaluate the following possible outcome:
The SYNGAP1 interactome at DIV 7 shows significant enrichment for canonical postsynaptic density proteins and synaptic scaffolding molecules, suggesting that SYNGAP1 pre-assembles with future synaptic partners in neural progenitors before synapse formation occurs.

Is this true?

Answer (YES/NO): NO